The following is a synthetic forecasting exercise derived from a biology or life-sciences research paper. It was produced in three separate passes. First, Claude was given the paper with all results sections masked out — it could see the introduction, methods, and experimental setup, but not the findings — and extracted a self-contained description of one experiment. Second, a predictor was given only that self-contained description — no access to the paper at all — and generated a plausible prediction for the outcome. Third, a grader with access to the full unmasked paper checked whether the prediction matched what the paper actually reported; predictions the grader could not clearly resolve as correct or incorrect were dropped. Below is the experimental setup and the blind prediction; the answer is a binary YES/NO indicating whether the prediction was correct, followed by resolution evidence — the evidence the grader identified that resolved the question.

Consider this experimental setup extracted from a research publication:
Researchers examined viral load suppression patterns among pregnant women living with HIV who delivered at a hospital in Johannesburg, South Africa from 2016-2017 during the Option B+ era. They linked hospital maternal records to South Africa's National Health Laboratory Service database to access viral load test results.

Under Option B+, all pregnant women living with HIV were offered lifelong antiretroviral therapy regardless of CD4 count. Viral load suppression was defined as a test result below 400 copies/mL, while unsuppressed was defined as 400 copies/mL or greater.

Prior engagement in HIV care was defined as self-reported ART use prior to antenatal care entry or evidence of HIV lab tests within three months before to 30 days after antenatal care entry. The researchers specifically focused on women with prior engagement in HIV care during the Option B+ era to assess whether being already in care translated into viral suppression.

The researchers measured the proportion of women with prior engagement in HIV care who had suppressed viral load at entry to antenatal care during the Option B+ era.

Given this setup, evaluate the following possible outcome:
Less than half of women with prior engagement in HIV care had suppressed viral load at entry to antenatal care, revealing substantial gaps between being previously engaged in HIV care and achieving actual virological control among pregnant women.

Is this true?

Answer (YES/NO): NO